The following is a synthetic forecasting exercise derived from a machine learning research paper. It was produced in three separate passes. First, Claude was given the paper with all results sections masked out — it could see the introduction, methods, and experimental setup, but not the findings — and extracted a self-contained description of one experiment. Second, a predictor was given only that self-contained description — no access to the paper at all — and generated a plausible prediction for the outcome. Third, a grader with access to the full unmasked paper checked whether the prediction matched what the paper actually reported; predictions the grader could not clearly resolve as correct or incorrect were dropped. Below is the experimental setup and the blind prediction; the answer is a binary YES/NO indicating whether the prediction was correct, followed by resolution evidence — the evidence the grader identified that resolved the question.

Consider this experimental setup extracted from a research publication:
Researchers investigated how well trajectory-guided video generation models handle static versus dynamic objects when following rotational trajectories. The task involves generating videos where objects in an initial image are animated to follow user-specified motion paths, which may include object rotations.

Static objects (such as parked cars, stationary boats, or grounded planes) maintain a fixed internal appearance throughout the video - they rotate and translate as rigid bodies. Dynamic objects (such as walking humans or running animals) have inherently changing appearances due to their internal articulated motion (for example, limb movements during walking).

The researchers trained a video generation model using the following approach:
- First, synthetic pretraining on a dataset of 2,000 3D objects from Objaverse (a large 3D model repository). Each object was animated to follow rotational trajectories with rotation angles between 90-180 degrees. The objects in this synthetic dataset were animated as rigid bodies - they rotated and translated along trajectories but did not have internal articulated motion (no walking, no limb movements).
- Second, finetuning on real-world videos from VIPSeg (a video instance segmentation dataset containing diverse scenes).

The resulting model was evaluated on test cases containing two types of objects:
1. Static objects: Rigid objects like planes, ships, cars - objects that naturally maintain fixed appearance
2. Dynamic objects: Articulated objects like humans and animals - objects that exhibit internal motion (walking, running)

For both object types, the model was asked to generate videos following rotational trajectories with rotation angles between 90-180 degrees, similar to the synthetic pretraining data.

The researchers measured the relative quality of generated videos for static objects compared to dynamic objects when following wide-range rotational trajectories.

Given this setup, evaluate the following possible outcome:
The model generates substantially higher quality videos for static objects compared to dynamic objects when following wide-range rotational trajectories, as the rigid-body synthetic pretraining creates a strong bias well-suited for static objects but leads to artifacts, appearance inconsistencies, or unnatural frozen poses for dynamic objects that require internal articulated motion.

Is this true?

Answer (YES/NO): YES